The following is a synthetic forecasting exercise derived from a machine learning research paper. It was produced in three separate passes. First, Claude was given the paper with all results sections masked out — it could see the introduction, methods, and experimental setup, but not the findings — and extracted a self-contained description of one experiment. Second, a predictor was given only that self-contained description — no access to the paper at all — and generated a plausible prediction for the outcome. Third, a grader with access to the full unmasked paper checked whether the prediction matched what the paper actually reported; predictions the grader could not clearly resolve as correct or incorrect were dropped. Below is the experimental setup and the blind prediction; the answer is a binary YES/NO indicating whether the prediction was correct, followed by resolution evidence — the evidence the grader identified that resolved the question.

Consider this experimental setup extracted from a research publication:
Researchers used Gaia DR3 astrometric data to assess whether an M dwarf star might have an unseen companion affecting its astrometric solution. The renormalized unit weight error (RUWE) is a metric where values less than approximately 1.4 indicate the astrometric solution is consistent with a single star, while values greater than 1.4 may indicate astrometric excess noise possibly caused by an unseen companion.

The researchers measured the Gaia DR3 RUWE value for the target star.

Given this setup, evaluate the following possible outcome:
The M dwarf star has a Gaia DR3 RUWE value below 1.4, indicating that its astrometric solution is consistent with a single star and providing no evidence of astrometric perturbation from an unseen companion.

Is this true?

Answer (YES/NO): YES